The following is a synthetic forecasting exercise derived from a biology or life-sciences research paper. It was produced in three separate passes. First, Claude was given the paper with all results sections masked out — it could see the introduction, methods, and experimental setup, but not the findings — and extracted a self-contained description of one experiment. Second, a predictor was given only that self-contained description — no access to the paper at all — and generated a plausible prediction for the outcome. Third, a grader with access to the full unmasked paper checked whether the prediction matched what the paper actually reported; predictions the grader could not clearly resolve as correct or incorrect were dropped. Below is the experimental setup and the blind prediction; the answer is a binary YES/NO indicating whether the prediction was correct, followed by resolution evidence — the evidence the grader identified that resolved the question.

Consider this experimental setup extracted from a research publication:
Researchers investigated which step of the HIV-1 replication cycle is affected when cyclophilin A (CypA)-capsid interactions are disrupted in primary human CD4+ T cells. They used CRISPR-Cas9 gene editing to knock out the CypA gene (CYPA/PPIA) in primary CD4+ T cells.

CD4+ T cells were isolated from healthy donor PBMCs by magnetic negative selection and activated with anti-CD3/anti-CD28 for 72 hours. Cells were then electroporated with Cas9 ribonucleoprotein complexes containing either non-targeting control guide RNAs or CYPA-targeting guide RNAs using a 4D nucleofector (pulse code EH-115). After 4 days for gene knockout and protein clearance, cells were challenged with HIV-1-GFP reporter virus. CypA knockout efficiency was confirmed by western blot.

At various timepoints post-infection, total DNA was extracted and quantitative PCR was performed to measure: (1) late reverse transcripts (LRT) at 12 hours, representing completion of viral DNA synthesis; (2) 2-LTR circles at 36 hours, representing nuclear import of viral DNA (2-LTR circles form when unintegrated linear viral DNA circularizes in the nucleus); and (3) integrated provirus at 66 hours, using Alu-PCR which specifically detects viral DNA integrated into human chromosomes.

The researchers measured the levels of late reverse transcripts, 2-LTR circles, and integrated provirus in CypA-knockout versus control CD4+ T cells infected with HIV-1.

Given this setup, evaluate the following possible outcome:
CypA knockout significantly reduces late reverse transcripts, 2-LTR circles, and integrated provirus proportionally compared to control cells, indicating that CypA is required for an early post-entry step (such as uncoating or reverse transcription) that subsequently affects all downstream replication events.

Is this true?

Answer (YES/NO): YES